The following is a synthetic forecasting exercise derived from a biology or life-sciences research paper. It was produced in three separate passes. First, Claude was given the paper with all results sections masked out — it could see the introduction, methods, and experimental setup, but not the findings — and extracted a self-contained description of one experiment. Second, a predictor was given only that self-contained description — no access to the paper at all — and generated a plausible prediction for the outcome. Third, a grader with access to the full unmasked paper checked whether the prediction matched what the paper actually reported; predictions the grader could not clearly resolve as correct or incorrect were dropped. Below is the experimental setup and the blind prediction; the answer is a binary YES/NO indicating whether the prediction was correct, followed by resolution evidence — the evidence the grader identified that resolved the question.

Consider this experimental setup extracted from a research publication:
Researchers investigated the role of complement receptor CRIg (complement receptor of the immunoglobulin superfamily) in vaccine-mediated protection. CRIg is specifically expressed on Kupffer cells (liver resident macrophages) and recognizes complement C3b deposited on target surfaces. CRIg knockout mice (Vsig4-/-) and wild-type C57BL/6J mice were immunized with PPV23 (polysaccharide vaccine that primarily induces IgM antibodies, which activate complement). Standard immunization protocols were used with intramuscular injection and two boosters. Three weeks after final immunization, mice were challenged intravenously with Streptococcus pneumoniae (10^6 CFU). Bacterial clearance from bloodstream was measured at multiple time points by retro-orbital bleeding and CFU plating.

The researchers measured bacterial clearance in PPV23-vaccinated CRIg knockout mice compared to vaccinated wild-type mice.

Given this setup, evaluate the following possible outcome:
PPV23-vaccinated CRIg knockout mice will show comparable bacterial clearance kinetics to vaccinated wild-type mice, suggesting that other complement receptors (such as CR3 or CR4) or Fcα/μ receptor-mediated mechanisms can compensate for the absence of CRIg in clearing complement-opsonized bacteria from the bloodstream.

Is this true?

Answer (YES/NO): NO